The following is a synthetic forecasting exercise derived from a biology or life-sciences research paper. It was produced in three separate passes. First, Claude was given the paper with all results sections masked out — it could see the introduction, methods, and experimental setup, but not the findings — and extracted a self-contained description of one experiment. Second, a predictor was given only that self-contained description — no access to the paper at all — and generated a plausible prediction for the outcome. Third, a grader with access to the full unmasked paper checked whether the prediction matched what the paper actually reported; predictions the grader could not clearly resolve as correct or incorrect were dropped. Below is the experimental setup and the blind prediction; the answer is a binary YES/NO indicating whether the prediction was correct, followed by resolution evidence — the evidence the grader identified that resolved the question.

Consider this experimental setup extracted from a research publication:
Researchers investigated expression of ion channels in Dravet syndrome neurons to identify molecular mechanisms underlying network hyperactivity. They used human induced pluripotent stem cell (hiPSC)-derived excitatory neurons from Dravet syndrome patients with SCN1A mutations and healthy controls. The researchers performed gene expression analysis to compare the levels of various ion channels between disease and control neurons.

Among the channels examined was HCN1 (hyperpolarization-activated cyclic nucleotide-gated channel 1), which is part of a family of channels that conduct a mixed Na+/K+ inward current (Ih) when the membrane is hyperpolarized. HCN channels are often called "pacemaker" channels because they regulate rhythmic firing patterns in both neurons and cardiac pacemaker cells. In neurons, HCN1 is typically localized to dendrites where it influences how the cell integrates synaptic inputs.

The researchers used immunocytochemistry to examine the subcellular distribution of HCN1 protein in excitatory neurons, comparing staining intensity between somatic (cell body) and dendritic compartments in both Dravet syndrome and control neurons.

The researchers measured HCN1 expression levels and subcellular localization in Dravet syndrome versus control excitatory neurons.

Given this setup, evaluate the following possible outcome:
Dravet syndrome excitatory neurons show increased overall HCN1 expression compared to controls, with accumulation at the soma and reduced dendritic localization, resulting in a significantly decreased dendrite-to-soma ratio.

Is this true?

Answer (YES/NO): NO